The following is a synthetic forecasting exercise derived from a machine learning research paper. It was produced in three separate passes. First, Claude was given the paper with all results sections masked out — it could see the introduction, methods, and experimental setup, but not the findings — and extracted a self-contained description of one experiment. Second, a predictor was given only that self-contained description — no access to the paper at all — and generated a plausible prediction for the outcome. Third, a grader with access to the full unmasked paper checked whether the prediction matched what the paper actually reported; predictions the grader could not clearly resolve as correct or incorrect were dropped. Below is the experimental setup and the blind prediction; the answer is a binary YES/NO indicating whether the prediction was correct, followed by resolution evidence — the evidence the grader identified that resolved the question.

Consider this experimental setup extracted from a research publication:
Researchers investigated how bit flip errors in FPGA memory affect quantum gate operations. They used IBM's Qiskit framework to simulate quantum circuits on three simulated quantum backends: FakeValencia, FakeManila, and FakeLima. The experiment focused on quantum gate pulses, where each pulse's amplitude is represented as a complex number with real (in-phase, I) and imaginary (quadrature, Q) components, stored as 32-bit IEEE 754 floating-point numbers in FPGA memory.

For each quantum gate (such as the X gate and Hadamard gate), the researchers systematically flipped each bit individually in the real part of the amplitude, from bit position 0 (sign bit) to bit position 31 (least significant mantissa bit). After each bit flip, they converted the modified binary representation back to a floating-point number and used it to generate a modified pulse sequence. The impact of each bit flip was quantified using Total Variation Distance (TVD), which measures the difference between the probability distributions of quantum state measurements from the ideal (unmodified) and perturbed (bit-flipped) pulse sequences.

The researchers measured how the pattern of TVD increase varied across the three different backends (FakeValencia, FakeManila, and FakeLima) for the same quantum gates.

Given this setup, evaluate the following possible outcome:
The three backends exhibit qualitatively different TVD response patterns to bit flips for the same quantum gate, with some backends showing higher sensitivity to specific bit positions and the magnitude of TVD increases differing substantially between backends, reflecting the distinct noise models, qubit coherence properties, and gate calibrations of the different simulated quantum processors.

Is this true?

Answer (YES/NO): NO